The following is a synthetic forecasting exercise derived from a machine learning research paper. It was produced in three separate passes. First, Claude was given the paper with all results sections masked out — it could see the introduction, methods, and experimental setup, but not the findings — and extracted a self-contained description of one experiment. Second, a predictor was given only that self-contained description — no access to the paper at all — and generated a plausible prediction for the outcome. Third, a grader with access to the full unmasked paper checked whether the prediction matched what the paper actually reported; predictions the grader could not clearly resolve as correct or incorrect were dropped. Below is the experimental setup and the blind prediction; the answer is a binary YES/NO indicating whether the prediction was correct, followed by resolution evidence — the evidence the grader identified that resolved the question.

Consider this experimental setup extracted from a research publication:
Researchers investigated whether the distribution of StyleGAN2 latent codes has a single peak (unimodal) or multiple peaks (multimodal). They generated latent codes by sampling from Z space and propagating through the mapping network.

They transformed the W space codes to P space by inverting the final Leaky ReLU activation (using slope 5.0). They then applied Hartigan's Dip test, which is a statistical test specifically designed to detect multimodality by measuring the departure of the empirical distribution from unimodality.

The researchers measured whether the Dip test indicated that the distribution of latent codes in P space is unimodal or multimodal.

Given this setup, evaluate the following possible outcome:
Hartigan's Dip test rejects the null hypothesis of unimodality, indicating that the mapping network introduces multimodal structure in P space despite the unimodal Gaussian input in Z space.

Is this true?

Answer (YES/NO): NO